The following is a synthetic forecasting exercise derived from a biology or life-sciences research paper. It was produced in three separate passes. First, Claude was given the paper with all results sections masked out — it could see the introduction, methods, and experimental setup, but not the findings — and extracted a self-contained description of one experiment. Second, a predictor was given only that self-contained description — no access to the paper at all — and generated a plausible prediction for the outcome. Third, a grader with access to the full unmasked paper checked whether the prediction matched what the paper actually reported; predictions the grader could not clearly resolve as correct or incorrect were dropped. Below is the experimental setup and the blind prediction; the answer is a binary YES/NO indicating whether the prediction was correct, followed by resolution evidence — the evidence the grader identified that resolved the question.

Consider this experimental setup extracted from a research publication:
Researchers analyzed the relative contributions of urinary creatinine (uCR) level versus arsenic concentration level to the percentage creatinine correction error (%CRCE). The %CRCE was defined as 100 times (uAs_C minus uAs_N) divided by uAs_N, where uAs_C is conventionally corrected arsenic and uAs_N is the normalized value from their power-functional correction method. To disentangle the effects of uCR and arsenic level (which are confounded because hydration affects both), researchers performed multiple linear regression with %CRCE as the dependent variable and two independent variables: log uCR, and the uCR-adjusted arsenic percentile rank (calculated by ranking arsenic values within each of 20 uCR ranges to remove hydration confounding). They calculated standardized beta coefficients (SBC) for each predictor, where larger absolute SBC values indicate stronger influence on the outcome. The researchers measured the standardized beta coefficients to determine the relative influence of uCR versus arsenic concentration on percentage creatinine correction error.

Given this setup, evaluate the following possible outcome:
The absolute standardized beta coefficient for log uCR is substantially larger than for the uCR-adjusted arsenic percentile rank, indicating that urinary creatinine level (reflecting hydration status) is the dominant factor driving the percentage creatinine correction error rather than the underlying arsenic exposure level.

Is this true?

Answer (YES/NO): YES